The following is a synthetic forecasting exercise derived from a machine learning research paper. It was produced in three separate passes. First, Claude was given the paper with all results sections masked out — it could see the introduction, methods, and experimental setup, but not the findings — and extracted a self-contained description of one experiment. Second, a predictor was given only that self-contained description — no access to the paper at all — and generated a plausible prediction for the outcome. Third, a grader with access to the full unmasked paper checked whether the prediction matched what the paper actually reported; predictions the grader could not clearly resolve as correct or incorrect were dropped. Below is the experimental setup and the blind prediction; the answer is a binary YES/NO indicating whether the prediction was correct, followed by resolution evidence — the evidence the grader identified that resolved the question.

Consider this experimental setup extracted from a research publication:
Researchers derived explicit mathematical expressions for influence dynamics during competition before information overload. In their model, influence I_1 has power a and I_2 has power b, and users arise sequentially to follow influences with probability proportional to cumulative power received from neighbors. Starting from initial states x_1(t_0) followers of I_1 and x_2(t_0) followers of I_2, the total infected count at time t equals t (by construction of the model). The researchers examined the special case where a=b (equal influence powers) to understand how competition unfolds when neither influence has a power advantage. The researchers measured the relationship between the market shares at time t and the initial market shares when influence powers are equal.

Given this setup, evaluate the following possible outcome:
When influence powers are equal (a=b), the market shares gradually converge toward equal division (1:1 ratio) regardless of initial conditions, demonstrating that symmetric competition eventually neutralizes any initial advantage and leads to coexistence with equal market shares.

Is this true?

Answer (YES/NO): NO